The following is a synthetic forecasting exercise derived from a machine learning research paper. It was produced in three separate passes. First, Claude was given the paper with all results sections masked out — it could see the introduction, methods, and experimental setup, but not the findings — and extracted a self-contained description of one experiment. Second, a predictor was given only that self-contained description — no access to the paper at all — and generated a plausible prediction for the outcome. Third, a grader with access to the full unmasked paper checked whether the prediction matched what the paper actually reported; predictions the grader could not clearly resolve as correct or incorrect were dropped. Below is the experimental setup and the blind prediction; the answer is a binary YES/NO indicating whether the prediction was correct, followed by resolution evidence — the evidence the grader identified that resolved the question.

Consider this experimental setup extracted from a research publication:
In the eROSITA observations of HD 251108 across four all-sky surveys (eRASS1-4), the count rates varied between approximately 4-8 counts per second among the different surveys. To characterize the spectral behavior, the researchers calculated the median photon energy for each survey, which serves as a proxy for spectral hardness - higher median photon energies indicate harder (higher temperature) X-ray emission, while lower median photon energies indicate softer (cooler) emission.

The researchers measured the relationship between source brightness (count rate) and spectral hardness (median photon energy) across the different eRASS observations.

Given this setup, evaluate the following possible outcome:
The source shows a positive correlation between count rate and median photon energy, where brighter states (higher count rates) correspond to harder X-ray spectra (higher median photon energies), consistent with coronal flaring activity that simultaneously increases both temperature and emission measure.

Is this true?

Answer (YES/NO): YES